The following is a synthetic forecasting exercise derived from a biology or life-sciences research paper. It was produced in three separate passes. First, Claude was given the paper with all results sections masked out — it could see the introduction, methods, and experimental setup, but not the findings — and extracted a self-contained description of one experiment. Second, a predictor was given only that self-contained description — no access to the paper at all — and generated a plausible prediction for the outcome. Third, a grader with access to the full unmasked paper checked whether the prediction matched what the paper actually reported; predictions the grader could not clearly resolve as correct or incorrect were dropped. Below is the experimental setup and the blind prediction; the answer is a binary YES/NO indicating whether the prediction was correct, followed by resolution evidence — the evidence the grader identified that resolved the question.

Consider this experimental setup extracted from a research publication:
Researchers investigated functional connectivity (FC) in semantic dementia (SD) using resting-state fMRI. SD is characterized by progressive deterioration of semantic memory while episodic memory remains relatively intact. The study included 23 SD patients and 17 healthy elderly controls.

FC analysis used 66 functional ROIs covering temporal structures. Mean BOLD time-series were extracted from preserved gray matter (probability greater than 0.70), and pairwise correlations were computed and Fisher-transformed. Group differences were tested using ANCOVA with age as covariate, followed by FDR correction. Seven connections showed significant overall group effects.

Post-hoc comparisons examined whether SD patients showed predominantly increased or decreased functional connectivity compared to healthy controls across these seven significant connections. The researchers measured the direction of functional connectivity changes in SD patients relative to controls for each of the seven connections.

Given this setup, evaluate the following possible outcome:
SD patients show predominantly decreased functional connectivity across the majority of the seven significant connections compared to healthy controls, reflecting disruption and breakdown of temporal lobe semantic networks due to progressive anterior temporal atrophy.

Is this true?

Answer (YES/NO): YES